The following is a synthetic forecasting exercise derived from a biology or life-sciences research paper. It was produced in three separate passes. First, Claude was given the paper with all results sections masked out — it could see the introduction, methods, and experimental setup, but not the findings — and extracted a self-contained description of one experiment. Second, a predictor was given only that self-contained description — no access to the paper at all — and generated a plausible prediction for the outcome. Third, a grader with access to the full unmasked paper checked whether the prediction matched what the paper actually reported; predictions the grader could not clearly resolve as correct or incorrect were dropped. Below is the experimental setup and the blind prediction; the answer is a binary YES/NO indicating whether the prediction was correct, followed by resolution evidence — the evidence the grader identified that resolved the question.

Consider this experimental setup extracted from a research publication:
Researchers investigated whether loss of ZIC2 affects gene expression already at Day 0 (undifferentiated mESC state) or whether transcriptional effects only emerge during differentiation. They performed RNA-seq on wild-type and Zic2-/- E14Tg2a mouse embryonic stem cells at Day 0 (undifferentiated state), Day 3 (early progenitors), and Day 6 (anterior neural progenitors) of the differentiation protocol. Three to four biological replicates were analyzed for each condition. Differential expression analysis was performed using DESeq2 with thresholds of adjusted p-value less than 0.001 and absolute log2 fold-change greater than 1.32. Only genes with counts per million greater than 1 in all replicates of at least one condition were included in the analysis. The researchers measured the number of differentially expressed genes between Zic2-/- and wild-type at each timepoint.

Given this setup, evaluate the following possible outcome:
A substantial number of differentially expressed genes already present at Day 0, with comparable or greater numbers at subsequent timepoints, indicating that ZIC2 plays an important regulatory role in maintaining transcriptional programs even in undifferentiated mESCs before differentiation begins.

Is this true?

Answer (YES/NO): NO